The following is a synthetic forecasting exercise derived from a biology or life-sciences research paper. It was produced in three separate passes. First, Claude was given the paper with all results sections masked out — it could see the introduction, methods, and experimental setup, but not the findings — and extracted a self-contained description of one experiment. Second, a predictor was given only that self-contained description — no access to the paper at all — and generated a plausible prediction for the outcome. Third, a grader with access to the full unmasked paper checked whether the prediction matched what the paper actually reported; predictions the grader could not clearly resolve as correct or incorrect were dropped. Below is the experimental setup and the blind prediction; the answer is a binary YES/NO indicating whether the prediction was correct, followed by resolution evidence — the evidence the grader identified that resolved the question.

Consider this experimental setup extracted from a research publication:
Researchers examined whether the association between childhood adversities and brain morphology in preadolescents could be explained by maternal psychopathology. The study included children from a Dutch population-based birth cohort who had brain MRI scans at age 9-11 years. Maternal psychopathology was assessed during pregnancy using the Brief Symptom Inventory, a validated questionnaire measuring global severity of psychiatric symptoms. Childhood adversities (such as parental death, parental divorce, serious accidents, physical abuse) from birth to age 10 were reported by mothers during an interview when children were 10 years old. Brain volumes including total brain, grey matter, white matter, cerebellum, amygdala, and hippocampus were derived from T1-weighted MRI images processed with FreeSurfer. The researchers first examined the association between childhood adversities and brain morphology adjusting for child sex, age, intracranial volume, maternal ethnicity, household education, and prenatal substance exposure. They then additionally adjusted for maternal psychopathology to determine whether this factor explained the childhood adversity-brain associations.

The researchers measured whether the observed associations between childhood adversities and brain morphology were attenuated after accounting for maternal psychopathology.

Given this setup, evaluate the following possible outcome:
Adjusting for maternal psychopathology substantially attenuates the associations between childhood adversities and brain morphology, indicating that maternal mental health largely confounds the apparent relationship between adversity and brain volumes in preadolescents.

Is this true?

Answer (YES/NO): NO